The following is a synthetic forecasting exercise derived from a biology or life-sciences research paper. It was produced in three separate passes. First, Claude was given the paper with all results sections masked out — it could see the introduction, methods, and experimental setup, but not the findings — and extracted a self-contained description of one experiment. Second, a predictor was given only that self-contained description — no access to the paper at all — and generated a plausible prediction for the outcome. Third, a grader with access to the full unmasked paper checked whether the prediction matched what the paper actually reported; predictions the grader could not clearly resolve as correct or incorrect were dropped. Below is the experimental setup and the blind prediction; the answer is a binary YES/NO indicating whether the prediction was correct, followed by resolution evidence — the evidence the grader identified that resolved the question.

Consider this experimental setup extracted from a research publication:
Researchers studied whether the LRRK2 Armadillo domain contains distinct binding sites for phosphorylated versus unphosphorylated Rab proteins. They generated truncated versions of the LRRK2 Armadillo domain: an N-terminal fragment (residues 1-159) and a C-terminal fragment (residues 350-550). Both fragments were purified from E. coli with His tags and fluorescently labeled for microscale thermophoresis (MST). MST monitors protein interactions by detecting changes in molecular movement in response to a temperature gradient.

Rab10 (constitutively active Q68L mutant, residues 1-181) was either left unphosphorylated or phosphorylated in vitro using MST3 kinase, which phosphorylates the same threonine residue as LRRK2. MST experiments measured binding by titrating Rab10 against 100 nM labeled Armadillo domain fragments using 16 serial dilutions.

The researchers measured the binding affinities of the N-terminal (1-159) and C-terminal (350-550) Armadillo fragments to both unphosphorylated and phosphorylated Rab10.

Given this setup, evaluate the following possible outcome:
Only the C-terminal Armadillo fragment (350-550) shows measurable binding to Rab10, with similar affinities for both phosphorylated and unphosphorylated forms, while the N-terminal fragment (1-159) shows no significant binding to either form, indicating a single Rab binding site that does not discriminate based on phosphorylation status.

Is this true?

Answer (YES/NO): NO